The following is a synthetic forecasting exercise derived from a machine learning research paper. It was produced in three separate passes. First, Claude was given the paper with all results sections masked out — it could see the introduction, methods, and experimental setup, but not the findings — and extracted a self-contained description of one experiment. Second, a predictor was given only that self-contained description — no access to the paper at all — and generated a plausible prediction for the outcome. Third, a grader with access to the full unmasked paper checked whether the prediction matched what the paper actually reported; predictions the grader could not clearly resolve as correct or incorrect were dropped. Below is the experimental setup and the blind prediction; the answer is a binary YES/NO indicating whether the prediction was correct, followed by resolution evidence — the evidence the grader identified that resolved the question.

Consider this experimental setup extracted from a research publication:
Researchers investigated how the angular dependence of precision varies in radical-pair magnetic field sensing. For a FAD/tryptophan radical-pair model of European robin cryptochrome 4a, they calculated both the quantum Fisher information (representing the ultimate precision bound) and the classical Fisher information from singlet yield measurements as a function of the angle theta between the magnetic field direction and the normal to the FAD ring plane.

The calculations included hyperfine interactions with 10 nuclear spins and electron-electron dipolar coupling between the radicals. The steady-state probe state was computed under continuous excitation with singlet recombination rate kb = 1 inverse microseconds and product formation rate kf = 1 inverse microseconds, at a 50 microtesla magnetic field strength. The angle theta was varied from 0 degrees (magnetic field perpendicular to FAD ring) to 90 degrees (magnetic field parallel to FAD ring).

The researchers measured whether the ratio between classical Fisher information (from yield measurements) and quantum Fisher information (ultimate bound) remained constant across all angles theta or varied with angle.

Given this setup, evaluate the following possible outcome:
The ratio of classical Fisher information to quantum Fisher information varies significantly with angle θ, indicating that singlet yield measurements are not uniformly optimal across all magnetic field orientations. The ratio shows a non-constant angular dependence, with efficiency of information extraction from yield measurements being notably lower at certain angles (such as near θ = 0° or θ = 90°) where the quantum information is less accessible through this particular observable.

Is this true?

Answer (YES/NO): YES